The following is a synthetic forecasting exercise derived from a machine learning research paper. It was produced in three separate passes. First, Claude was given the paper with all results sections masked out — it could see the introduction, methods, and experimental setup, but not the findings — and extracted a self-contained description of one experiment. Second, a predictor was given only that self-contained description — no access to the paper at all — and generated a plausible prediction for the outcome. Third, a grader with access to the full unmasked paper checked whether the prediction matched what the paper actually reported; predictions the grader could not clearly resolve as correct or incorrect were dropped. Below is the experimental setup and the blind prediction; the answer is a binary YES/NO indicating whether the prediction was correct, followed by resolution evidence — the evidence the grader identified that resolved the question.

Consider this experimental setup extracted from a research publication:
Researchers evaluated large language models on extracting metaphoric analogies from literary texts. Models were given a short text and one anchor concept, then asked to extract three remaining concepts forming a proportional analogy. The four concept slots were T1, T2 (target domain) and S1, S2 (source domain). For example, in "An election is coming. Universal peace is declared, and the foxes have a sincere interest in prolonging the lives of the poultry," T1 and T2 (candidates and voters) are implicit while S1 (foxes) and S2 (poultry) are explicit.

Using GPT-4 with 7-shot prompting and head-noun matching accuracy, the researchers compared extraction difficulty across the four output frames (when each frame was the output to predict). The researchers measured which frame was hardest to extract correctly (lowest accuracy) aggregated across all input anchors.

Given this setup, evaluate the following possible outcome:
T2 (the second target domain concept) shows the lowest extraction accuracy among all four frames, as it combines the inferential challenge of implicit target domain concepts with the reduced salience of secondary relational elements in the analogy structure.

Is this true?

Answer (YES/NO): NO